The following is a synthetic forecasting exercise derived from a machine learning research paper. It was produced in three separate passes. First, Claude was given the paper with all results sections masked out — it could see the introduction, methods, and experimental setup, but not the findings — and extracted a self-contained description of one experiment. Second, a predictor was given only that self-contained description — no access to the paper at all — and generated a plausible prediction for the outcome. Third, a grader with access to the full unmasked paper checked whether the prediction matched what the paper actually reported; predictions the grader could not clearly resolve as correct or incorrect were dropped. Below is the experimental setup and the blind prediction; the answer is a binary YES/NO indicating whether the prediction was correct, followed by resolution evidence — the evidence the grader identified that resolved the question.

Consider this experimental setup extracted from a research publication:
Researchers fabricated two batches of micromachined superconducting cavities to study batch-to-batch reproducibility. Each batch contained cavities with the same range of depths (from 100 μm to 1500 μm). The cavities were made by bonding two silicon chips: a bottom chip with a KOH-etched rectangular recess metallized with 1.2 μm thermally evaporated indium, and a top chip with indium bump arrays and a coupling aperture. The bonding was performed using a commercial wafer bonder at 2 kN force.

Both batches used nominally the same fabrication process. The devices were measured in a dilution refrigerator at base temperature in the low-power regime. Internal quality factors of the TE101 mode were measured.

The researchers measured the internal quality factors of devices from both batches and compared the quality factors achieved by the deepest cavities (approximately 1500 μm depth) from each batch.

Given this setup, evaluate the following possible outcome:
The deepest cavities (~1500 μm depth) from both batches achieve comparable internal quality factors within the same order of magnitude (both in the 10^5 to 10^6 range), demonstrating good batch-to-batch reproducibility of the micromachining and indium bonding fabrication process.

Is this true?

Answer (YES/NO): NO